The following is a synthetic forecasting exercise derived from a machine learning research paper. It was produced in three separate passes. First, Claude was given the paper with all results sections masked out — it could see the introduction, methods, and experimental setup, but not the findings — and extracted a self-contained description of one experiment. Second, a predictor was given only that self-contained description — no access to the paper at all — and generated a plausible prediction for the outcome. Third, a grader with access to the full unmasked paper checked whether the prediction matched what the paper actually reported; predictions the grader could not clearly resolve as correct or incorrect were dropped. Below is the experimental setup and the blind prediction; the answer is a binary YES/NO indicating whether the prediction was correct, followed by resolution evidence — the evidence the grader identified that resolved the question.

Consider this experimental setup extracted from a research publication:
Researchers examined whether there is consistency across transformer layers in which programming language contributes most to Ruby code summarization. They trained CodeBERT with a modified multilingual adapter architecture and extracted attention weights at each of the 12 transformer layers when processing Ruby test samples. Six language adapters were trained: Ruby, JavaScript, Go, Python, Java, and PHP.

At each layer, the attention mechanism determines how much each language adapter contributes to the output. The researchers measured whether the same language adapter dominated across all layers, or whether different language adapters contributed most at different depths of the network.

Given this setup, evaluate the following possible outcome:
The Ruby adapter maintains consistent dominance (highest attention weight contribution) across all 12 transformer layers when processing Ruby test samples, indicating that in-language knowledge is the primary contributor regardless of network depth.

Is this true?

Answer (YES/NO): NO